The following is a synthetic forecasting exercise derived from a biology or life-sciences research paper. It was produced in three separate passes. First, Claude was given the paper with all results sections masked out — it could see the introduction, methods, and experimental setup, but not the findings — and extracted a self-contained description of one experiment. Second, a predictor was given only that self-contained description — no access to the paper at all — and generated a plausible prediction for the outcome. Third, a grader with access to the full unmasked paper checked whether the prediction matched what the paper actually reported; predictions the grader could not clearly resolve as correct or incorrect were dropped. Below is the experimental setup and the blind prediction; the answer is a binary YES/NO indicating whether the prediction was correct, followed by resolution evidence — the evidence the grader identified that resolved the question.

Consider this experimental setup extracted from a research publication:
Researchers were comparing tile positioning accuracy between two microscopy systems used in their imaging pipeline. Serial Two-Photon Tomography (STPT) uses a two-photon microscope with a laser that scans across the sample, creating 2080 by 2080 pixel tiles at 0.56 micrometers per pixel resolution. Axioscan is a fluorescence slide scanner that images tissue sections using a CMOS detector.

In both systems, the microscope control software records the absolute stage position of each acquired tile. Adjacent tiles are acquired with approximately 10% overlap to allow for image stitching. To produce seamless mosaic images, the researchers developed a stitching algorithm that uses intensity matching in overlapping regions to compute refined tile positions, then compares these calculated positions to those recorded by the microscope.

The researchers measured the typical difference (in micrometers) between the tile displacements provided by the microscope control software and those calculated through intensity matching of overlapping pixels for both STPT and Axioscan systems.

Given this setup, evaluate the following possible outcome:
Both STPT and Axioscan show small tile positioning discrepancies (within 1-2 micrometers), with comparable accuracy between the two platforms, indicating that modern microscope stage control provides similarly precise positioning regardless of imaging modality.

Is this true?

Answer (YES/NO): NO